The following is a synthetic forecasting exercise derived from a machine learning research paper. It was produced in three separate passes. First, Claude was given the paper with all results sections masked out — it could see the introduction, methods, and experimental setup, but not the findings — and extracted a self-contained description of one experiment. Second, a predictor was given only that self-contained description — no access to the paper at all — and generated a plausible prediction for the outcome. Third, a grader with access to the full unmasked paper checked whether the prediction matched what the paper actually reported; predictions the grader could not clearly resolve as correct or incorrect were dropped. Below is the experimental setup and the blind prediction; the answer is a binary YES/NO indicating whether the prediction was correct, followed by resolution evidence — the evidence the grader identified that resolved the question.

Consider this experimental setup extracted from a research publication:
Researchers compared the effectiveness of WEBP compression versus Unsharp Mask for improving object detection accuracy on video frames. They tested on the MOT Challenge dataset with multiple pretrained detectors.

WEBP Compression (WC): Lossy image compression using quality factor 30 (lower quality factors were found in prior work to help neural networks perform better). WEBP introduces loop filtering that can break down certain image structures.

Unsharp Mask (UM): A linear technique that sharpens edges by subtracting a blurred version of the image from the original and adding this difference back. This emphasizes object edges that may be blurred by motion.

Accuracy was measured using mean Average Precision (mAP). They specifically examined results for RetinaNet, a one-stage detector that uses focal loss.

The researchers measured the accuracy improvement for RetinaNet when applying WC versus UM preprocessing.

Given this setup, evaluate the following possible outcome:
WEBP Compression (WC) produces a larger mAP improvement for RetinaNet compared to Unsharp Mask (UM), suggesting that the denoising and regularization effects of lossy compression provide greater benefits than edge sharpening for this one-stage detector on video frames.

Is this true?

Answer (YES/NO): NO